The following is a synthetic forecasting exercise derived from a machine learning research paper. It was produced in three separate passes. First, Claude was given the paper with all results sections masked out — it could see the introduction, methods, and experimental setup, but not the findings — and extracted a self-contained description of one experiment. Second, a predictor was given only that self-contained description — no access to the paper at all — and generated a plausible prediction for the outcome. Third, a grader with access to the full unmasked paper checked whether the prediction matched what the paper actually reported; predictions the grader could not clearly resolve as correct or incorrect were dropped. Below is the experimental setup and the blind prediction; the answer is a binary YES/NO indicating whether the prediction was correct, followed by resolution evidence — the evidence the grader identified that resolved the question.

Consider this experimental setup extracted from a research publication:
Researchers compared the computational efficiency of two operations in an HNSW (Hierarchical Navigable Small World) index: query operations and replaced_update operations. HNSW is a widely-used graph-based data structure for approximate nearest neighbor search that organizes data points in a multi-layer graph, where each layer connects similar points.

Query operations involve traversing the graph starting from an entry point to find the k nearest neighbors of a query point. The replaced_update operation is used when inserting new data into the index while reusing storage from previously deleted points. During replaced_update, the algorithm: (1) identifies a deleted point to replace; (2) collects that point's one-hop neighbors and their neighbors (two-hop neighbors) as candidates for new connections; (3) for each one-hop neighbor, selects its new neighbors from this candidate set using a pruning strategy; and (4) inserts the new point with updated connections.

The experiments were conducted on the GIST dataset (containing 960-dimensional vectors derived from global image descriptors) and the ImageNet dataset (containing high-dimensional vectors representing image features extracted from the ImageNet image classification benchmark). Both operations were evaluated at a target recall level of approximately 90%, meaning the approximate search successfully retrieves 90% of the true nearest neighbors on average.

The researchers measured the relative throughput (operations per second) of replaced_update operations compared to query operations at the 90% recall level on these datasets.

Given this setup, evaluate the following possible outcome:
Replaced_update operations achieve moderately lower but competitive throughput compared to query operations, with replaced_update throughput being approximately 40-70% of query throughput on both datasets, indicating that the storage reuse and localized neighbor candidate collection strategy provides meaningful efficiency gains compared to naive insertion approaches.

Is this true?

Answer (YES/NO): NO